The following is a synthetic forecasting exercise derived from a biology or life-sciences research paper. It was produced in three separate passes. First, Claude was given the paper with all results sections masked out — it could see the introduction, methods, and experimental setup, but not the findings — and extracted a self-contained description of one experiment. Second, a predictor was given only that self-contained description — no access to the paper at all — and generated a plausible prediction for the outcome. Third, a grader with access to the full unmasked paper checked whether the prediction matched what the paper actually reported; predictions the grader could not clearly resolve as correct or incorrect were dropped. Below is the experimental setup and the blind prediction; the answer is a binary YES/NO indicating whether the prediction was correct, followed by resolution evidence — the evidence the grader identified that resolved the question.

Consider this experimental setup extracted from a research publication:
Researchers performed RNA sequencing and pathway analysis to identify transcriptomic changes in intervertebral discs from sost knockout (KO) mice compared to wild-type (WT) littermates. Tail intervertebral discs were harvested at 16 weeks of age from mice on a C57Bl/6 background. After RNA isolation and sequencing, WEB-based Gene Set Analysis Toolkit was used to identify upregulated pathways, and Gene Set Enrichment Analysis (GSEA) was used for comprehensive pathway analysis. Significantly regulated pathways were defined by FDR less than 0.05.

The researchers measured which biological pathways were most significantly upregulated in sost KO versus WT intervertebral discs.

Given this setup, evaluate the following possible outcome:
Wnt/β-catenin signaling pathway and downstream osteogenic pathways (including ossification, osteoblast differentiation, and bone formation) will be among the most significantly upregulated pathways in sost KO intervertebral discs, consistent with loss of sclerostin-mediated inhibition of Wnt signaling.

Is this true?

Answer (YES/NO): NO